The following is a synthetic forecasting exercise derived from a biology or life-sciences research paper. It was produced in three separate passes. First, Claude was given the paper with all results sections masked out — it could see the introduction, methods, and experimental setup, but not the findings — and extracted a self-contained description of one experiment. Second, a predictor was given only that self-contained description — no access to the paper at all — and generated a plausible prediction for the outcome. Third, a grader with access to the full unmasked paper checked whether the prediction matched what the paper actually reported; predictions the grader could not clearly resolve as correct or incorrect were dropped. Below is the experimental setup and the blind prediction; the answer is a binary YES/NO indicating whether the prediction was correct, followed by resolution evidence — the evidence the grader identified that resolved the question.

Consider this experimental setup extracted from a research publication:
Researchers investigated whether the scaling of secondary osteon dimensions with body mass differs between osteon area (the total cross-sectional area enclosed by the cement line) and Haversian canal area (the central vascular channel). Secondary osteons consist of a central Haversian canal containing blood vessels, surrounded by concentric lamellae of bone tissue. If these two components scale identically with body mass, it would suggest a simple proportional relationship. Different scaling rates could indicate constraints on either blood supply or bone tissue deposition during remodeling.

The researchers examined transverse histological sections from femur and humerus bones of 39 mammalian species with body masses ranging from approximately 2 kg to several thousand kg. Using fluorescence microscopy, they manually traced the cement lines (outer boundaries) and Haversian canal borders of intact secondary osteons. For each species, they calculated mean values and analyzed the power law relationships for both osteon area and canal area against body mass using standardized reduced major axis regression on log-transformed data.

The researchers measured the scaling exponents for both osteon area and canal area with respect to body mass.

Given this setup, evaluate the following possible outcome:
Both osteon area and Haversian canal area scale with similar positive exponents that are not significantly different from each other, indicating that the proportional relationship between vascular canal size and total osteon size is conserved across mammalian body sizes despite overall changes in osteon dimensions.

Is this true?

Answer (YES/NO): NO